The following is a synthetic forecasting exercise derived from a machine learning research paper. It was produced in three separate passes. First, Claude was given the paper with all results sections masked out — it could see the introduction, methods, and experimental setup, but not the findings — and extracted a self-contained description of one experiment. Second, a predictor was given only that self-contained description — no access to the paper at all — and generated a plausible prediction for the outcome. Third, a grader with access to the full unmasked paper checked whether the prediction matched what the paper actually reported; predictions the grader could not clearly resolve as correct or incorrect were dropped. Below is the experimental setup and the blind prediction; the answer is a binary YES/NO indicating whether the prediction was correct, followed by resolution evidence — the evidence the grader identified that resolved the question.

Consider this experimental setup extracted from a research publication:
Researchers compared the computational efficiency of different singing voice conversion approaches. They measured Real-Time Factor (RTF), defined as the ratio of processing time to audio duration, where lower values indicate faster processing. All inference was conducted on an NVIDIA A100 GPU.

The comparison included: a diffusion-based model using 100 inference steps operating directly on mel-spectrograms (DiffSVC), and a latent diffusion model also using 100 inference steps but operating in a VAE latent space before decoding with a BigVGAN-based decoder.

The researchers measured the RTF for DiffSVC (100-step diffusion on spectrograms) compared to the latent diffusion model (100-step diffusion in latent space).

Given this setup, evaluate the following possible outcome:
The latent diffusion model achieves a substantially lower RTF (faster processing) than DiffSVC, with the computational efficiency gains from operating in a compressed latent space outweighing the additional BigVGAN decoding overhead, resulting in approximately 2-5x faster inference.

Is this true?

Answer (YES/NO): NO